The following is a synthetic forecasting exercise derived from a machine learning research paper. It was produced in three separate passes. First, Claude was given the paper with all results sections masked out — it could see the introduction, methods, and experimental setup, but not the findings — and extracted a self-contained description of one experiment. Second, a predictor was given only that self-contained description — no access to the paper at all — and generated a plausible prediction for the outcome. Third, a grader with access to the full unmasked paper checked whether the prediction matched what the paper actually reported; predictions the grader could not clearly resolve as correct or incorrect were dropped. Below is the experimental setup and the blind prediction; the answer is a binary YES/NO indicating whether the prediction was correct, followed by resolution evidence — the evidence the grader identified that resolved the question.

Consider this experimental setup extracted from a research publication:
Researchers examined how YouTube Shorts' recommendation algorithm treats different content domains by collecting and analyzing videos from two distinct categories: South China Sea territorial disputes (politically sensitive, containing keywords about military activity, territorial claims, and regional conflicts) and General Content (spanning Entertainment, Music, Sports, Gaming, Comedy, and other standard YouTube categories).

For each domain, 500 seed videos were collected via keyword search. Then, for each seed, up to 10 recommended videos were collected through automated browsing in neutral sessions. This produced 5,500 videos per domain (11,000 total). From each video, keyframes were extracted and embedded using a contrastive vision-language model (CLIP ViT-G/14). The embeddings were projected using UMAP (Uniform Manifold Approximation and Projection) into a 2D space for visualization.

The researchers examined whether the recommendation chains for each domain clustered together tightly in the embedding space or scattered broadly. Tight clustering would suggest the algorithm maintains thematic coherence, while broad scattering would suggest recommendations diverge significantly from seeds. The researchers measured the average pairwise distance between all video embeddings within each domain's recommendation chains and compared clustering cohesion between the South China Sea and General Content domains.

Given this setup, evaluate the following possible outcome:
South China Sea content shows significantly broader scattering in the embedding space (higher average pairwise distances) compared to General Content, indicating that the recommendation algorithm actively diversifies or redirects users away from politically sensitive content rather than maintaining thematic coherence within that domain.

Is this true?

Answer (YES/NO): YES